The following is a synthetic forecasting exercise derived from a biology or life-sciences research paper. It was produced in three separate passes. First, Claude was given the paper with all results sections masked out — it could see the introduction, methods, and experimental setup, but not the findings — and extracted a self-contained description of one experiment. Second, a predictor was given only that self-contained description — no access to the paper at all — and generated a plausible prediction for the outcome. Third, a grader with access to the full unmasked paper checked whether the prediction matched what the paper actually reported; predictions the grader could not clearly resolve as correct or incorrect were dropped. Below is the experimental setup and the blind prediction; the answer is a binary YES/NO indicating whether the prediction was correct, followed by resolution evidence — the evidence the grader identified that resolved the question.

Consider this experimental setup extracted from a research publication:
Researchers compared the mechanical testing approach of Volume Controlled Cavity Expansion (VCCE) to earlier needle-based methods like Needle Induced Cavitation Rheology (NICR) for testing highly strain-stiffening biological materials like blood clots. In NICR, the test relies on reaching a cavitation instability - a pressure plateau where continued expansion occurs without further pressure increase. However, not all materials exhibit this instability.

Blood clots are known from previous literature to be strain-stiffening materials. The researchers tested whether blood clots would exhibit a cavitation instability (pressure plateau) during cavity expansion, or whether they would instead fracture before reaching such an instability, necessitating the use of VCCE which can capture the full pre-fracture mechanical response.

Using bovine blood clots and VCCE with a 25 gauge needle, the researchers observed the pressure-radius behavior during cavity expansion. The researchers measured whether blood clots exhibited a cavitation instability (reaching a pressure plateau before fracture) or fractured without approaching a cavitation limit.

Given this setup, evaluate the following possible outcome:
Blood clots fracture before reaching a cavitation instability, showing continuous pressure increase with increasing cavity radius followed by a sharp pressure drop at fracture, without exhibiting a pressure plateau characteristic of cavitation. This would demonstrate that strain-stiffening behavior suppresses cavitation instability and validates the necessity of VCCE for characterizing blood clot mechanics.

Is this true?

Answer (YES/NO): YES